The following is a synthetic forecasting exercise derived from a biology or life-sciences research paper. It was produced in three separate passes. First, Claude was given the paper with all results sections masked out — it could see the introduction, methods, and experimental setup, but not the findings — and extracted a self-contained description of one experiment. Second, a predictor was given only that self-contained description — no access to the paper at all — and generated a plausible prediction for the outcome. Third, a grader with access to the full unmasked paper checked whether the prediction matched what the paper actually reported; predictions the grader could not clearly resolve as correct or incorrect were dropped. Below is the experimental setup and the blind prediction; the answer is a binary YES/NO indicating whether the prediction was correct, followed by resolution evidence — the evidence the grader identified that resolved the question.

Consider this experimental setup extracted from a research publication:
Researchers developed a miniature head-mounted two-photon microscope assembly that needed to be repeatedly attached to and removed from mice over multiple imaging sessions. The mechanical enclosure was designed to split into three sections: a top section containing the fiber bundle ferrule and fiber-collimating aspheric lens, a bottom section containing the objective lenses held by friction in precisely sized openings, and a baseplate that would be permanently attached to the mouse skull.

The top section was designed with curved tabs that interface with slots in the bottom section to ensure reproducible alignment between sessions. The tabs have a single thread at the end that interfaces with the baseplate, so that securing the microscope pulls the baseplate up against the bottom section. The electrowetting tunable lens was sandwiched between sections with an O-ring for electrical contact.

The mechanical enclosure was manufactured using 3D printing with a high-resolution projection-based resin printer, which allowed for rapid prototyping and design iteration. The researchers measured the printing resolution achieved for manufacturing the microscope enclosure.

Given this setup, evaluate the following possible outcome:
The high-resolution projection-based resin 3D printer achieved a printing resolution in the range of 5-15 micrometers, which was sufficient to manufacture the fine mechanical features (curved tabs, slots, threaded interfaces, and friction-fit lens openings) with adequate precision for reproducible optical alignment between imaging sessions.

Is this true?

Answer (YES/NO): NO